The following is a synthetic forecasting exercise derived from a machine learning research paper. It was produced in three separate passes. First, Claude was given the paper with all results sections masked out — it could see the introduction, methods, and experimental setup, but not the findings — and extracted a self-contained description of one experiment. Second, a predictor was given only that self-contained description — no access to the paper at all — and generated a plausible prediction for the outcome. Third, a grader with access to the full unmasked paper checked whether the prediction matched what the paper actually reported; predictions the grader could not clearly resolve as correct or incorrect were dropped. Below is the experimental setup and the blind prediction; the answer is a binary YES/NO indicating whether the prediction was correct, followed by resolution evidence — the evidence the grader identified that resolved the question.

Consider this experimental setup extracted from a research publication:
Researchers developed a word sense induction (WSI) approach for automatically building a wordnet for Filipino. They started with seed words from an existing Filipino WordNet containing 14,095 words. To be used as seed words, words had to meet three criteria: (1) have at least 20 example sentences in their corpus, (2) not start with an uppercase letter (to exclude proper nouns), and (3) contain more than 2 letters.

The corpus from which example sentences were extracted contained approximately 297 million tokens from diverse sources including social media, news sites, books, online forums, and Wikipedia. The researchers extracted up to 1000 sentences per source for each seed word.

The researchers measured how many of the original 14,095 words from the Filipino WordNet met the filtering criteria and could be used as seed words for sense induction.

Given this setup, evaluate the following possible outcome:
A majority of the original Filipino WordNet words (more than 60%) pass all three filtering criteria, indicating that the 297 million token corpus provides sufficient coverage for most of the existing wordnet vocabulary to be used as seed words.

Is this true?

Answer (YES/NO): NO